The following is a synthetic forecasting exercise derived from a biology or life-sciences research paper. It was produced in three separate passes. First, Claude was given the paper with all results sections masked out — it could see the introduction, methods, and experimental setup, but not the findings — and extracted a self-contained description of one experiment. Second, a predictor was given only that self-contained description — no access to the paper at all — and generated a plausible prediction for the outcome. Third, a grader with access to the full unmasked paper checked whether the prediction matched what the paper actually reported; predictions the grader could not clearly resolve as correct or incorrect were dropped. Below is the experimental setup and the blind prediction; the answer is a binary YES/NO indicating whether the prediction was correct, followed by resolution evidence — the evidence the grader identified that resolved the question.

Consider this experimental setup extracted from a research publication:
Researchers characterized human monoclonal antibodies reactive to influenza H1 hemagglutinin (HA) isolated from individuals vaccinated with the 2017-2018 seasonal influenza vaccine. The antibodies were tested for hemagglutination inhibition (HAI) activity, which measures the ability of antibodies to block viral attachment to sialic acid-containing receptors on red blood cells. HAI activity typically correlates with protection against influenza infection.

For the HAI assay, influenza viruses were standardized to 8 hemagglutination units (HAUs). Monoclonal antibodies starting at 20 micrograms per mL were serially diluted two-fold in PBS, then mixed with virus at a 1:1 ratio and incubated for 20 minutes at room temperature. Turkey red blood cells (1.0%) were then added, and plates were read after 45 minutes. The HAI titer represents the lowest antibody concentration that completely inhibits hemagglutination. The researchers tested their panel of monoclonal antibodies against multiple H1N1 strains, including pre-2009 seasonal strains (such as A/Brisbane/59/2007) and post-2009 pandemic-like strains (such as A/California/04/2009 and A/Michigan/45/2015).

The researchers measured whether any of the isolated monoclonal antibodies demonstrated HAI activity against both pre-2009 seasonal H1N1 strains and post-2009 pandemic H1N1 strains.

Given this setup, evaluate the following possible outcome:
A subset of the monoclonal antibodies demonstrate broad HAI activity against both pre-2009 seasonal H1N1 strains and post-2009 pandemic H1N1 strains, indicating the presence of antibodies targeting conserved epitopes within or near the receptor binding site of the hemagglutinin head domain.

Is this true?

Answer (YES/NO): YES